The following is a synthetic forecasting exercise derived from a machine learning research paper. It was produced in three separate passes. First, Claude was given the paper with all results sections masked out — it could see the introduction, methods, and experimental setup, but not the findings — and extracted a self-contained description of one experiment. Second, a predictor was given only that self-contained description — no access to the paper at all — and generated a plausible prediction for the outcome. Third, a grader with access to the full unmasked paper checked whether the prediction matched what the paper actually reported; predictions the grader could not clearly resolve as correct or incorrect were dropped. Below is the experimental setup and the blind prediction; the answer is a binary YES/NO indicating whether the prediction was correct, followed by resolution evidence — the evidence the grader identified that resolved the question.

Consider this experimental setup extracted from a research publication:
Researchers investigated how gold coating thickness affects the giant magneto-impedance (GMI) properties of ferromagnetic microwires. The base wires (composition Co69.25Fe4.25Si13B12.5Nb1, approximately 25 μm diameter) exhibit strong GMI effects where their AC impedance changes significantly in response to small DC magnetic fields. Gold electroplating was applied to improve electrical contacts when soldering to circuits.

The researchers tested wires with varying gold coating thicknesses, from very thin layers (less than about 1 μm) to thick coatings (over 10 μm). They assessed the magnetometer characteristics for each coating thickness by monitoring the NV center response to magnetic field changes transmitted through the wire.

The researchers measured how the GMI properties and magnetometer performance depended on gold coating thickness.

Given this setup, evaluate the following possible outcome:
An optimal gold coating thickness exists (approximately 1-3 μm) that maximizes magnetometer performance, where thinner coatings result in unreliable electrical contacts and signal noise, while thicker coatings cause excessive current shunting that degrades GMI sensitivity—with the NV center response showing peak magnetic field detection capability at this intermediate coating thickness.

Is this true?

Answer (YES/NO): NO